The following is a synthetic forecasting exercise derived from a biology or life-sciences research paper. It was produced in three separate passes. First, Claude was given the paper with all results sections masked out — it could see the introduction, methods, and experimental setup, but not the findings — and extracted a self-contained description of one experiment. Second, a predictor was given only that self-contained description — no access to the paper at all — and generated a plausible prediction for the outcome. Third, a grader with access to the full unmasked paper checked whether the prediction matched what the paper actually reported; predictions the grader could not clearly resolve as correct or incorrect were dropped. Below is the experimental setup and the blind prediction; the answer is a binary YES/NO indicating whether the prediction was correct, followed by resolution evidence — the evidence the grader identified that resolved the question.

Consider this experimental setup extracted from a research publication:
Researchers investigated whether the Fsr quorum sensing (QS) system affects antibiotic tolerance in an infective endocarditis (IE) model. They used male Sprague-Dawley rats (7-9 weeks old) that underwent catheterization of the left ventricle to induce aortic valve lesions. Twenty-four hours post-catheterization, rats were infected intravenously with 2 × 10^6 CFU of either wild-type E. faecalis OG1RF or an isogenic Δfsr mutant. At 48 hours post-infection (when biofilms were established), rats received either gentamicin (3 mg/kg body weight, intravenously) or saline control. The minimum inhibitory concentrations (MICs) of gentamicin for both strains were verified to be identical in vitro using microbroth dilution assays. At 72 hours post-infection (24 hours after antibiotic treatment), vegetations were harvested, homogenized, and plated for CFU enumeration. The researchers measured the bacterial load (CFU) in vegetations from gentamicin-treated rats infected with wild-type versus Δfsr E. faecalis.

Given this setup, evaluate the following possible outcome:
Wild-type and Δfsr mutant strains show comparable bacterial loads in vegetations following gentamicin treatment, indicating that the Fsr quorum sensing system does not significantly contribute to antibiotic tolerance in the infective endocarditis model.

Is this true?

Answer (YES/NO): NO